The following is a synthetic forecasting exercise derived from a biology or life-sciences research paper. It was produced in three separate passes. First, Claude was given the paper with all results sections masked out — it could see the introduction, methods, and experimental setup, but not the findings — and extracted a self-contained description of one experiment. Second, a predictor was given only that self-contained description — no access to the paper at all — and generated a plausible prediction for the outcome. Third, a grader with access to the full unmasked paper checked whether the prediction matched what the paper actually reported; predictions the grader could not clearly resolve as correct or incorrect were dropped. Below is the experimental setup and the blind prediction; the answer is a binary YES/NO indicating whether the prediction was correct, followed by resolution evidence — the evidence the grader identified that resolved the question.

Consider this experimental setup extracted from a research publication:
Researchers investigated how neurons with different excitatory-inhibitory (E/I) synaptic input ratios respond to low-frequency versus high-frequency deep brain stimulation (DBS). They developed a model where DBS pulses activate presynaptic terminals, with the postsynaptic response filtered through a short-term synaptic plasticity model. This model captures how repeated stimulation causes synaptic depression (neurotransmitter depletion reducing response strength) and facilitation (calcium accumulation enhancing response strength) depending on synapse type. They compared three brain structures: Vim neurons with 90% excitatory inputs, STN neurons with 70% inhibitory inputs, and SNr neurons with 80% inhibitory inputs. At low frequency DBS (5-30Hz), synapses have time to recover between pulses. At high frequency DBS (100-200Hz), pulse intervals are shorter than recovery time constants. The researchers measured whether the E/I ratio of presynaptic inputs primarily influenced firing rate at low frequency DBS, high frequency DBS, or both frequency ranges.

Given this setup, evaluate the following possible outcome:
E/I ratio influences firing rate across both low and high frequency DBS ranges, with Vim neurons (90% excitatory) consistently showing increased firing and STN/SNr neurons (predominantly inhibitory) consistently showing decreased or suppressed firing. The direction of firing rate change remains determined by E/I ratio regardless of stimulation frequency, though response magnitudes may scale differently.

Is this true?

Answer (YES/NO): YES